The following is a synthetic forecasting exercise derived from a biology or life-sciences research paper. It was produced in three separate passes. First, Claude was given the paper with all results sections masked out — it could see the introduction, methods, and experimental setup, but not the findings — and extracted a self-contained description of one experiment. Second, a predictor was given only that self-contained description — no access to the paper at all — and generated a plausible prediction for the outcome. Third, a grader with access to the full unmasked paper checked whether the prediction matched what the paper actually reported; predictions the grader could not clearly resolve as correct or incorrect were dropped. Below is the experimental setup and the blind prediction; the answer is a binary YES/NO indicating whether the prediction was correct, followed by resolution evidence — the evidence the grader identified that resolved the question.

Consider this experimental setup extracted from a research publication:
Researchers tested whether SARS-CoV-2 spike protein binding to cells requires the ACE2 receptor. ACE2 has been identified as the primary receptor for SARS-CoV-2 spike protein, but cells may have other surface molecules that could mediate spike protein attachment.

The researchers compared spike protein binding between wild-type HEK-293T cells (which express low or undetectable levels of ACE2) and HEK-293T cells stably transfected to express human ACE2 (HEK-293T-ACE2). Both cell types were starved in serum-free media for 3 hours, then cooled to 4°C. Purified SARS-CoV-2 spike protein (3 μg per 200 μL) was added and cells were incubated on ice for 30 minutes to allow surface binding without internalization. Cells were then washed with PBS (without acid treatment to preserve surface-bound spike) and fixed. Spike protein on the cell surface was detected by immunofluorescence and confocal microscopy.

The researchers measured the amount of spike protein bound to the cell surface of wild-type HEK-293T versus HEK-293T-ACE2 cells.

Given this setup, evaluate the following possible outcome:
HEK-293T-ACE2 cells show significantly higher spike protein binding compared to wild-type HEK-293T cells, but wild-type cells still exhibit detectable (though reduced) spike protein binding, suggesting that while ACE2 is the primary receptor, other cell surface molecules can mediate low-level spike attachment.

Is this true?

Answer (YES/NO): NO